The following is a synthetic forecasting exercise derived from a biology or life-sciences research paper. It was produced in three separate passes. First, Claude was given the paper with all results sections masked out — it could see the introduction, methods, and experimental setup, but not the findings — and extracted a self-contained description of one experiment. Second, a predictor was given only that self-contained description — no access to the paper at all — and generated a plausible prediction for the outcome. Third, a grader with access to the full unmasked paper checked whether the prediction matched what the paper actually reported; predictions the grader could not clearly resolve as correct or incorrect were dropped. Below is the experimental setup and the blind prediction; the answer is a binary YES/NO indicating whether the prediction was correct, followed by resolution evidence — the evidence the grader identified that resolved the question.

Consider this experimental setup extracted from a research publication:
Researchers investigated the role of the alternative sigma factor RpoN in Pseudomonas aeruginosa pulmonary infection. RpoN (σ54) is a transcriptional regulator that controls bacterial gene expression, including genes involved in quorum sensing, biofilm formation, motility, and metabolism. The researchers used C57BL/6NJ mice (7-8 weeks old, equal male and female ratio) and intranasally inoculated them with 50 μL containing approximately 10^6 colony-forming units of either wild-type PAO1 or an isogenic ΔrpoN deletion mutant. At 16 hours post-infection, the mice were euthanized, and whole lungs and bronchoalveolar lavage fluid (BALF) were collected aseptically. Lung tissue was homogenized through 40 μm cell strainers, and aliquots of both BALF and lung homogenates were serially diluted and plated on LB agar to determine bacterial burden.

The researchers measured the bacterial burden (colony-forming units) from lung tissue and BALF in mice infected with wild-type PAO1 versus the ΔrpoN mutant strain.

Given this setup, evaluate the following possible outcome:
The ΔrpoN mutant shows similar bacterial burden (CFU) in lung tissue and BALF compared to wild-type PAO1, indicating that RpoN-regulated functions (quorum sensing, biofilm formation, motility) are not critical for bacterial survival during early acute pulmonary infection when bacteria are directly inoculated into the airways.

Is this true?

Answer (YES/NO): NO